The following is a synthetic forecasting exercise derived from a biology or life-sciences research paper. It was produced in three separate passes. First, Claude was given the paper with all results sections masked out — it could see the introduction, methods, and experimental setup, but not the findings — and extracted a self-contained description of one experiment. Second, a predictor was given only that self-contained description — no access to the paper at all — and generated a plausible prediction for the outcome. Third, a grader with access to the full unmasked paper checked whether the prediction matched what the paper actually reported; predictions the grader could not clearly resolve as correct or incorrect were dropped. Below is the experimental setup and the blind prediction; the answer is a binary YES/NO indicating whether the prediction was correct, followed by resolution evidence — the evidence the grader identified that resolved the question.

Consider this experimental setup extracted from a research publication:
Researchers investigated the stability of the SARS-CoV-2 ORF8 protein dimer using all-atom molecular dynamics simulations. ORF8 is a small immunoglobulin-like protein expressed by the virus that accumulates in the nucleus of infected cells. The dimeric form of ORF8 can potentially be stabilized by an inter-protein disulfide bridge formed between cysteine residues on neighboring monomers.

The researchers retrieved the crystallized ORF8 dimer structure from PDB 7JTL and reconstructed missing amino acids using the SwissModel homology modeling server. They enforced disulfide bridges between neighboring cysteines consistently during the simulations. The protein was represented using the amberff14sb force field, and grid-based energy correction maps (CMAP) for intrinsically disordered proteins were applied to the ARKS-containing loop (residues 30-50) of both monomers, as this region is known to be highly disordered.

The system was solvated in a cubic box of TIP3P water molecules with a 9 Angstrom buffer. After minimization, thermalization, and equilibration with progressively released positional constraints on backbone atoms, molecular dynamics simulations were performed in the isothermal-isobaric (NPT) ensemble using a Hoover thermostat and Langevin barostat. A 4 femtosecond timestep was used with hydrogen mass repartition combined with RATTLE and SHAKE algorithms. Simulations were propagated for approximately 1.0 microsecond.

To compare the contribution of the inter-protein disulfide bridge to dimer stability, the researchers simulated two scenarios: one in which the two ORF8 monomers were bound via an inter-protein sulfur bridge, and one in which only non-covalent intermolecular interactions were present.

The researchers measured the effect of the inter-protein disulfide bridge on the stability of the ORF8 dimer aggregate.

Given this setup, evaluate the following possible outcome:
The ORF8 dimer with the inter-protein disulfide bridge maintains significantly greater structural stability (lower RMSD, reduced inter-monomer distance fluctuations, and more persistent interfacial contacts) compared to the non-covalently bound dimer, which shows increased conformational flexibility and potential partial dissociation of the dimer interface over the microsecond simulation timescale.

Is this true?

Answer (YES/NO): NO